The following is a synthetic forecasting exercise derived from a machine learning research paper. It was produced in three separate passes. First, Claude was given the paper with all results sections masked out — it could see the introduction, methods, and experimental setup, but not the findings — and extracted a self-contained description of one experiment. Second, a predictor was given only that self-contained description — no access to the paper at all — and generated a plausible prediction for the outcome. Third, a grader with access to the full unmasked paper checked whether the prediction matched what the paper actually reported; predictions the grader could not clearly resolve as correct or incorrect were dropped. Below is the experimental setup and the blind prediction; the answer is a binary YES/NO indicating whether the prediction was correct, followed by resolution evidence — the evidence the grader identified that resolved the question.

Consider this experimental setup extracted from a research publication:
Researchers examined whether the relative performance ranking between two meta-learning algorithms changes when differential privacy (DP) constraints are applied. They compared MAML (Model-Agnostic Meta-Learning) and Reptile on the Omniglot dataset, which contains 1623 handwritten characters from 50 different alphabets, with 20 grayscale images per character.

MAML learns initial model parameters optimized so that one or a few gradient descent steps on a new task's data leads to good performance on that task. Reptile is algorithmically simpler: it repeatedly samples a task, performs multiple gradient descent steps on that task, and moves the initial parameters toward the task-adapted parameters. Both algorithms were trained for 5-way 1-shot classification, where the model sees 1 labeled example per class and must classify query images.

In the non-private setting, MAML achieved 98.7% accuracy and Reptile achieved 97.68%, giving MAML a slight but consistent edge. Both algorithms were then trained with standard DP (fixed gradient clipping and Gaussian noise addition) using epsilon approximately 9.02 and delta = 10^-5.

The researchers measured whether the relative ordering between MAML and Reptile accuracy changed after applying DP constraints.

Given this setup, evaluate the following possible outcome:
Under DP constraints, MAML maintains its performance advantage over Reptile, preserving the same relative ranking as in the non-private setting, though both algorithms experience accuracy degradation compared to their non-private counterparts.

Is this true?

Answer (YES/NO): YES